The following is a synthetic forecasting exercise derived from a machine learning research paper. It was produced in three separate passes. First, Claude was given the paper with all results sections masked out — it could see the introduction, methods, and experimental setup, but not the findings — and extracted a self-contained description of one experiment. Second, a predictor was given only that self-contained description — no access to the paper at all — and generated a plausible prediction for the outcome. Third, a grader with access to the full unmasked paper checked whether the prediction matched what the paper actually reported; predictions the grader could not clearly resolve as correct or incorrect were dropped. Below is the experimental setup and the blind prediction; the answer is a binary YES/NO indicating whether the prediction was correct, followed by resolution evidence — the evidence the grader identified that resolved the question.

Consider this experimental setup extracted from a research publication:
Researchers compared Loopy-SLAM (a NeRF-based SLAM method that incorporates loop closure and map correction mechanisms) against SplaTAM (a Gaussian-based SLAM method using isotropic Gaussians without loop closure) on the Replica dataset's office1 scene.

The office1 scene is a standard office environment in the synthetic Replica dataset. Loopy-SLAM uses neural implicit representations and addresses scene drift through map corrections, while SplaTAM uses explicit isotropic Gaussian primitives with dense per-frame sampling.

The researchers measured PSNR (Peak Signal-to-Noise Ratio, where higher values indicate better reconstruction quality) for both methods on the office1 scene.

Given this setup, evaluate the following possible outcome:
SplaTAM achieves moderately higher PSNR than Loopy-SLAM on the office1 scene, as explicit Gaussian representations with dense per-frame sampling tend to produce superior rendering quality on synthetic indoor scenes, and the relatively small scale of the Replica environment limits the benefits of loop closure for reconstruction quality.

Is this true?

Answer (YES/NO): NO